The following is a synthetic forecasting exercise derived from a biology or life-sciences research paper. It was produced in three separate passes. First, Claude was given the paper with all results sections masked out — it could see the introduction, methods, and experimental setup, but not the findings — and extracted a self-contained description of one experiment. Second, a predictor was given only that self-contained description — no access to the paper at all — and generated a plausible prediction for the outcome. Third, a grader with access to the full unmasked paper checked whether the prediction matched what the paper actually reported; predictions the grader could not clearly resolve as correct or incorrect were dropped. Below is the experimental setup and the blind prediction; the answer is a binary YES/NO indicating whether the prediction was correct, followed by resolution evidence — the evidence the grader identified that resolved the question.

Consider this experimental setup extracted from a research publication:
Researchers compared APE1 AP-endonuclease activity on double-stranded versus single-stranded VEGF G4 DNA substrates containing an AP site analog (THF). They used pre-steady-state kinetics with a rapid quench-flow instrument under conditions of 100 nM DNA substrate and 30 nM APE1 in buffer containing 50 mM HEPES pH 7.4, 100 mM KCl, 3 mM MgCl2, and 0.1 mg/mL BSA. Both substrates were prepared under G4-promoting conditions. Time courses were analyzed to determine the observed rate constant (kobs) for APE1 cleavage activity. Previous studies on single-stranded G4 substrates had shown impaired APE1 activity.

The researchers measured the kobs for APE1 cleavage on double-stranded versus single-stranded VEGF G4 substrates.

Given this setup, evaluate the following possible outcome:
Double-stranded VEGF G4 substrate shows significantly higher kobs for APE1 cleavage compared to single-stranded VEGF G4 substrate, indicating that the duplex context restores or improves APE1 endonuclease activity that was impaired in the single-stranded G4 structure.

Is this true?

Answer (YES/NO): YES